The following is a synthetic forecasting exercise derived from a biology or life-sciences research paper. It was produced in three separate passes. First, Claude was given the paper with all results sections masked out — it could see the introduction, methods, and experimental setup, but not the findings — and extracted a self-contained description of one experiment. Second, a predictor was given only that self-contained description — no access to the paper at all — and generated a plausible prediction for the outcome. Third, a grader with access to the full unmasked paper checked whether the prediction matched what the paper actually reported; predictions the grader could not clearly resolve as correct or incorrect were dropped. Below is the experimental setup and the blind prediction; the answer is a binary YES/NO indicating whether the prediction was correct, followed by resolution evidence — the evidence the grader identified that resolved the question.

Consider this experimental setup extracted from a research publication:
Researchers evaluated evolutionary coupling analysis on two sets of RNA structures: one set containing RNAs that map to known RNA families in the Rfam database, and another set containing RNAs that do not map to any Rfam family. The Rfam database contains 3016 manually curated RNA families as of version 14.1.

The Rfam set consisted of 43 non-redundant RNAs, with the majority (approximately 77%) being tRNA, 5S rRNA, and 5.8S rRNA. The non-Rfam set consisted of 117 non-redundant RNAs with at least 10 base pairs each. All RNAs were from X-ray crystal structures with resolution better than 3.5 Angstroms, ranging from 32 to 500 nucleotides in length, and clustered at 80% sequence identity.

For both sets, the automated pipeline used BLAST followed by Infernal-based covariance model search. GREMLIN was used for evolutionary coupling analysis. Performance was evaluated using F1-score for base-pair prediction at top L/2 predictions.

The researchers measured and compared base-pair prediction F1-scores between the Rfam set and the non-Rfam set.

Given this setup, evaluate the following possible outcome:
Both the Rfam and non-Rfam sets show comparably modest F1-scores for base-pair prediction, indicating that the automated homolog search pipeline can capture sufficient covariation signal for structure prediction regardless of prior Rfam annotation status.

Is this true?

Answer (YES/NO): YES